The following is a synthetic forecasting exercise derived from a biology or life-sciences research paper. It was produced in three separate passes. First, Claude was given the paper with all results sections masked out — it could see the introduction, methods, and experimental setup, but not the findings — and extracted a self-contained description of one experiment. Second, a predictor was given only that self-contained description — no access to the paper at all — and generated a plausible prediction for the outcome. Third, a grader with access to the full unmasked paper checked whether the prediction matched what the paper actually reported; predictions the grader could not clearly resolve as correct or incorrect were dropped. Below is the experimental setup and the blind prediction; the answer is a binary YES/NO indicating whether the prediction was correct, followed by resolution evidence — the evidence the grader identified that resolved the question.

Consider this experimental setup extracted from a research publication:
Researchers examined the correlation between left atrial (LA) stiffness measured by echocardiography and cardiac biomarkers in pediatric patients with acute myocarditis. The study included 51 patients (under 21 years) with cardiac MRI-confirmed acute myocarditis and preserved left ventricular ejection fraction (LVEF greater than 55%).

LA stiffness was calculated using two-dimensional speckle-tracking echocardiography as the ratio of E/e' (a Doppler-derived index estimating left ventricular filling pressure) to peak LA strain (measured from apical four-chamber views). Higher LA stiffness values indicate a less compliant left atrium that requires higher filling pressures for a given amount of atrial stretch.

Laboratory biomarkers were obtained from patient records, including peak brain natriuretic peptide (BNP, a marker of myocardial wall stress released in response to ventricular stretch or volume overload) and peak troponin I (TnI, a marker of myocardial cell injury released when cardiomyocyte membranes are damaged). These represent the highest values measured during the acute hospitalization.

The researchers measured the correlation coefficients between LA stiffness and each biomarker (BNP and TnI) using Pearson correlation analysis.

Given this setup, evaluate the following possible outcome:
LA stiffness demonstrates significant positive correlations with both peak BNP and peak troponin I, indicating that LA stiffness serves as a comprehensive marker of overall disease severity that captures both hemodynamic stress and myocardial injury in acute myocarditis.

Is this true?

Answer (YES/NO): NO